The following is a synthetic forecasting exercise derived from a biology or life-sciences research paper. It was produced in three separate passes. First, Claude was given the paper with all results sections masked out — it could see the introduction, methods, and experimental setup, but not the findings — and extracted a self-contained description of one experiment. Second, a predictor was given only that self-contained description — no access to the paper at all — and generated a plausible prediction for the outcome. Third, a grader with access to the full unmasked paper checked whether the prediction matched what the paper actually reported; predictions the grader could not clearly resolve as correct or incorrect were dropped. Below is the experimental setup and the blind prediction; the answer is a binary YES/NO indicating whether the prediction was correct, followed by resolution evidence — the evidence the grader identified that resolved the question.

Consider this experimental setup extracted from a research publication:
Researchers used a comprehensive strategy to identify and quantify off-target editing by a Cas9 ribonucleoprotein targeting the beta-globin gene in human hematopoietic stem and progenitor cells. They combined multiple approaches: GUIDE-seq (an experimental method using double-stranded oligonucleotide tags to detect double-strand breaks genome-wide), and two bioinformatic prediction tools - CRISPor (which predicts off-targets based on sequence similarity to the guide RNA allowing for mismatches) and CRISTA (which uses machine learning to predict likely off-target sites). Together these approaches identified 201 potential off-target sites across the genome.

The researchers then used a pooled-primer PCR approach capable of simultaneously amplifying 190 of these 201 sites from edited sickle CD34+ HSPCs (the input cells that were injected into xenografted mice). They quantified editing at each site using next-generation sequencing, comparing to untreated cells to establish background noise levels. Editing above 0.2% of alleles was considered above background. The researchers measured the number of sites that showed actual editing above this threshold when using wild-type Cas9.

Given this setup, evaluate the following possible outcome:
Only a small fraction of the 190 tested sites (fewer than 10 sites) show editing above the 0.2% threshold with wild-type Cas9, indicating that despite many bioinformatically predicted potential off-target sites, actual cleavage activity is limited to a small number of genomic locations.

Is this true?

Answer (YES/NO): YES